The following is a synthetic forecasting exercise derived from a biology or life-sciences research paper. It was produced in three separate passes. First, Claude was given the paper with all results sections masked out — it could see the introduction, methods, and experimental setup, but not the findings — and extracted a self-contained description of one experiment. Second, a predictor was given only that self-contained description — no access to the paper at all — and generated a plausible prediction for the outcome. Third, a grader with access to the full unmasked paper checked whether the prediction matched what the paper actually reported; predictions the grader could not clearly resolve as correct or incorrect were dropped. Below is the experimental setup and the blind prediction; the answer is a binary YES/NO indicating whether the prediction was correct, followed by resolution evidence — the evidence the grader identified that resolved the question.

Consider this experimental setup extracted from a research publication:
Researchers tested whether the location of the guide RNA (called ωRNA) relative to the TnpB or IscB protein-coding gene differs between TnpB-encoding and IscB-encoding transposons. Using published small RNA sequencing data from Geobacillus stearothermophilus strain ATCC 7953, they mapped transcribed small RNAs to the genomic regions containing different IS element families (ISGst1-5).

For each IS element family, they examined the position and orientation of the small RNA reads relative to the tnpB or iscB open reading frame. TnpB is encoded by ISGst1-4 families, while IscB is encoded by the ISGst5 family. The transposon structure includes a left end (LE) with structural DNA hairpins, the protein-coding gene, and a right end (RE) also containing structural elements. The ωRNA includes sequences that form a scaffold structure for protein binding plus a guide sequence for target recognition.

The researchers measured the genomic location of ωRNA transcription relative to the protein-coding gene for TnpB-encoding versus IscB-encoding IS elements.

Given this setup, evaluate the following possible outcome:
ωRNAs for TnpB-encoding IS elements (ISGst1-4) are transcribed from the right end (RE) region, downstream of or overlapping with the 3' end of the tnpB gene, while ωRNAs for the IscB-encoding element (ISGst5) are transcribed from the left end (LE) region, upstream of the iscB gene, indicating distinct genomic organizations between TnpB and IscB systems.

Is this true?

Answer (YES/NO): NO